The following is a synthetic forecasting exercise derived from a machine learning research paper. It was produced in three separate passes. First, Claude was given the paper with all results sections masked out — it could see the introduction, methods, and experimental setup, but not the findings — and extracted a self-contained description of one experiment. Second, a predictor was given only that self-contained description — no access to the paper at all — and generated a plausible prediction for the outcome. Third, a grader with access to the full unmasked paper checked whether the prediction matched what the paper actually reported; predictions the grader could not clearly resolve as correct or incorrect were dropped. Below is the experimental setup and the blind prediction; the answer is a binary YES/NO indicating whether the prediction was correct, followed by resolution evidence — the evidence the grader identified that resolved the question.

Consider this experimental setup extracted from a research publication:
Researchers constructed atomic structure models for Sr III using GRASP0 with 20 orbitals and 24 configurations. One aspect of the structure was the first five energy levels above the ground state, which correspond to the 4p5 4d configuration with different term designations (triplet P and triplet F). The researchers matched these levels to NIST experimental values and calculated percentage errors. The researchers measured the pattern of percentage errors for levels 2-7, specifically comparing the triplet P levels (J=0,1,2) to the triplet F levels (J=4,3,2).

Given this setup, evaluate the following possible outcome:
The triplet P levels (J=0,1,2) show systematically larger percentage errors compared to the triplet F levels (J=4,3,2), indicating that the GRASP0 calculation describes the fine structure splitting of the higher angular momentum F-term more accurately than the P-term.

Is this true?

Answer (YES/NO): YES